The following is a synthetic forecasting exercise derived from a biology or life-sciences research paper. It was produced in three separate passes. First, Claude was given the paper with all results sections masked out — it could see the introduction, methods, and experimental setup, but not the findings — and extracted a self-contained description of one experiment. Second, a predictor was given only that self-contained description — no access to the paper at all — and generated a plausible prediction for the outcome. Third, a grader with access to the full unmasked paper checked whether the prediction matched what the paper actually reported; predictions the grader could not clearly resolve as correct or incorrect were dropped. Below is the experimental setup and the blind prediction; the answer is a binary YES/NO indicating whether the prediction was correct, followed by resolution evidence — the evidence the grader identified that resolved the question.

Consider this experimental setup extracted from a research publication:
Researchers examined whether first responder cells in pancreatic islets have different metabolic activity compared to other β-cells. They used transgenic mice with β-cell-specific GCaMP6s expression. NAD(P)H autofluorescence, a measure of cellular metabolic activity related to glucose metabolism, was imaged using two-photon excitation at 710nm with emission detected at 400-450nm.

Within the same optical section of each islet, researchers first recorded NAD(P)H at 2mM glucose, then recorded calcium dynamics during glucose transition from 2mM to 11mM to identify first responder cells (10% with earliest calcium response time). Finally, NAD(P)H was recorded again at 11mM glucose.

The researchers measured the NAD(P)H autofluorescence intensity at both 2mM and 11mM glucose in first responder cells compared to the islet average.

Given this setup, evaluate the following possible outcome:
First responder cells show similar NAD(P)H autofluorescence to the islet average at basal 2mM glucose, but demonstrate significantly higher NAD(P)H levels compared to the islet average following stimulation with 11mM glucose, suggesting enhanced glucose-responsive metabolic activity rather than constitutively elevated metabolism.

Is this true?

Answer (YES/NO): NO